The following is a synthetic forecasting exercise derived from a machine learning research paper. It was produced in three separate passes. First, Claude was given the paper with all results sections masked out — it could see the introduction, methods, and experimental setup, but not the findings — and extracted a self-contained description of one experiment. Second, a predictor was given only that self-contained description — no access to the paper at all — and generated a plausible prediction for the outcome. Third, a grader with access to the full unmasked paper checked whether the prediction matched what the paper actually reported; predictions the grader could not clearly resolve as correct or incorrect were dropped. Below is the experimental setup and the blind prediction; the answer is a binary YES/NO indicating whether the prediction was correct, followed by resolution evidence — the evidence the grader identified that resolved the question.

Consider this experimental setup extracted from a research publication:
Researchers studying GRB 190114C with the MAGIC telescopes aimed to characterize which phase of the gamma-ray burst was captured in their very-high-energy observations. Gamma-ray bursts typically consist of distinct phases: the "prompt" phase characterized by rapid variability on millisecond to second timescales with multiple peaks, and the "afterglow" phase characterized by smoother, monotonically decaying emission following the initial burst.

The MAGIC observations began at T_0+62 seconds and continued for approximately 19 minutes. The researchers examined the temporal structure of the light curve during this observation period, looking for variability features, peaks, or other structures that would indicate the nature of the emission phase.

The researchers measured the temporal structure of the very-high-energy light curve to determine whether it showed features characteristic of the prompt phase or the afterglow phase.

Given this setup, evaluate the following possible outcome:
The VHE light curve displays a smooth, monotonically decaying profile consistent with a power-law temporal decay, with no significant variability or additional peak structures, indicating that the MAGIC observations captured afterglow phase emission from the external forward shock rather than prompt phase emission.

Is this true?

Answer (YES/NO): YES